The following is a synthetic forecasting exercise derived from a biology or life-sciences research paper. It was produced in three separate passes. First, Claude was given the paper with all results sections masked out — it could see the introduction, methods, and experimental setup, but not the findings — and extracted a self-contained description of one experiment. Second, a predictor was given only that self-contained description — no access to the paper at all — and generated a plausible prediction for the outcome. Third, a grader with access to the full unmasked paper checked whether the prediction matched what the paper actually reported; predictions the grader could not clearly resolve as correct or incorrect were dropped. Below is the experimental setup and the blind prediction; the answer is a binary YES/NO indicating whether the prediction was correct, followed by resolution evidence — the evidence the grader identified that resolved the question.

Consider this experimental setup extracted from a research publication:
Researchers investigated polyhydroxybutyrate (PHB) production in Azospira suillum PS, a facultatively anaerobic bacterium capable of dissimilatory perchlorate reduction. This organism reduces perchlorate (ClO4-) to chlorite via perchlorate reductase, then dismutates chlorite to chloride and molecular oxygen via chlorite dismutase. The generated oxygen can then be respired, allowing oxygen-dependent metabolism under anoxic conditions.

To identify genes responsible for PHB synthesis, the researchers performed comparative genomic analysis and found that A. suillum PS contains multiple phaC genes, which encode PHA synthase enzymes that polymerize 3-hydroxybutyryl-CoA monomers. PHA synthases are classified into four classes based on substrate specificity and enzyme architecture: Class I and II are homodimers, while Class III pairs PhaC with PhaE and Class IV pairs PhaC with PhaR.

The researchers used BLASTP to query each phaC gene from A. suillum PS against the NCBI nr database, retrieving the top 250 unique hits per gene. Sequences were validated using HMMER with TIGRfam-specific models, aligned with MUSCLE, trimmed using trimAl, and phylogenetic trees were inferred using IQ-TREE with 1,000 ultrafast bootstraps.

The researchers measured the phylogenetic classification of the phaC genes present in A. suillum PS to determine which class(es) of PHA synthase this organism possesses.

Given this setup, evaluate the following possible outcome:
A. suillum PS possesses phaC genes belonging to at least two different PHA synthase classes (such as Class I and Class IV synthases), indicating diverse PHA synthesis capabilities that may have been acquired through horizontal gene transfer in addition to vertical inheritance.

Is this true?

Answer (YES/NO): NO